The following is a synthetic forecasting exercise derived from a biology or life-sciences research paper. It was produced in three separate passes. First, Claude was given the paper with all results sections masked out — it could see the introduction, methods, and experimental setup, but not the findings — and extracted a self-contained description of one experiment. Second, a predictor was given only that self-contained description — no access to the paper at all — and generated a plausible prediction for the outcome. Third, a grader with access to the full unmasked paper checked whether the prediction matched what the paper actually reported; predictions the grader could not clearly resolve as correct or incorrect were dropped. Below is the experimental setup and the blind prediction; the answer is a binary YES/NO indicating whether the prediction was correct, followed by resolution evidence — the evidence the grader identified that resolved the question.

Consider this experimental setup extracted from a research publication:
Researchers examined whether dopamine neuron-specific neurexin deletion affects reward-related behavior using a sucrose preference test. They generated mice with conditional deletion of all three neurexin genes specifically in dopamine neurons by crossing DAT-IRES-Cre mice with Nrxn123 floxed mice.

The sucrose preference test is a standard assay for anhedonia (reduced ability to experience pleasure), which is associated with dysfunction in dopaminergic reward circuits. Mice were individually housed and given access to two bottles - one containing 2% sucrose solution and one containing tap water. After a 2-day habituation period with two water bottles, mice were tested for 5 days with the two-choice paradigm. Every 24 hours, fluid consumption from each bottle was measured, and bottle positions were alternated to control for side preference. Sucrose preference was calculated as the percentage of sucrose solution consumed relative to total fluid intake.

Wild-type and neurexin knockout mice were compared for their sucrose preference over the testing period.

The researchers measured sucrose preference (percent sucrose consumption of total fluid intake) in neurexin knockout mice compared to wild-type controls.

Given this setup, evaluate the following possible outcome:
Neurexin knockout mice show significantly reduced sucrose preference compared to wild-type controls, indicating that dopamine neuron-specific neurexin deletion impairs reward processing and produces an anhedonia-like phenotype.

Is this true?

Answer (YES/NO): NO